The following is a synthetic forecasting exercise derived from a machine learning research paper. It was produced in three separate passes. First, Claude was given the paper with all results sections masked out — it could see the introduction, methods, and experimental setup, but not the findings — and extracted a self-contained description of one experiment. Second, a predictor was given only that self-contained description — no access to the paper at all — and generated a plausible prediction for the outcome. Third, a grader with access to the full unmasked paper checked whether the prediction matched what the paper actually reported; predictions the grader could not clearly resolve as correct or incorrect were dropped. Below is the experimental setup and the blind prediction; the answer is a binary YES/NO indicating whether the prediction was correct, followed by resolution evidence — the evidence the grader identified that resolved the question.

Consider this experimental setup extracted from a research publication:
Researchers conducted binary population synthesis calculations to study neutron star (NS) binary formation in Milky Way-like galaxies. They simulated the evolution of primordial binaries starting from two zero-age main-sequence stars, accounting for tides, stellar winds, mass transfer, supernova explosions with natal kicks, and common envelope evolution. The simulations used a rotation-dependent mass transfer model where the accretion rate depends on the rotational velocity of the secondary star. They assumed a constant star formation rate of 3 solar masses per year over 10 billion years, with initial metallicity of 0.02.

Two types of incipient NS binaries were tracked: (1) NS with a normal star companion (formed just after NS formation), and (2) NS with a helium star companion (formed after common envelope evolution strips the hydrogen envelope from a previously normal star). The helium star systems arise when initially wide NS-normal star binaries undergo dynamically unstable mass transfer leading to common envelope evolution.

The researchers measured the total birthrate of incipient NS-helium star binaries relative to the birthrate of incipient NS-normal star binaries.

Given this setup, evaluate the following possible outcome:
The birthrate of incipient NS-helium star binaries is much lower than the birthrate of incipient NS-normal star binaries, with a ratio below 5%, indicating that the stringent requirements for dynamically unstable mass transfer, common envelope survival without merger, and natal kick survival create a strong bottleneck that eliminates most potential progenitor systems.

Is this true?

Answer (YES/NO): NO